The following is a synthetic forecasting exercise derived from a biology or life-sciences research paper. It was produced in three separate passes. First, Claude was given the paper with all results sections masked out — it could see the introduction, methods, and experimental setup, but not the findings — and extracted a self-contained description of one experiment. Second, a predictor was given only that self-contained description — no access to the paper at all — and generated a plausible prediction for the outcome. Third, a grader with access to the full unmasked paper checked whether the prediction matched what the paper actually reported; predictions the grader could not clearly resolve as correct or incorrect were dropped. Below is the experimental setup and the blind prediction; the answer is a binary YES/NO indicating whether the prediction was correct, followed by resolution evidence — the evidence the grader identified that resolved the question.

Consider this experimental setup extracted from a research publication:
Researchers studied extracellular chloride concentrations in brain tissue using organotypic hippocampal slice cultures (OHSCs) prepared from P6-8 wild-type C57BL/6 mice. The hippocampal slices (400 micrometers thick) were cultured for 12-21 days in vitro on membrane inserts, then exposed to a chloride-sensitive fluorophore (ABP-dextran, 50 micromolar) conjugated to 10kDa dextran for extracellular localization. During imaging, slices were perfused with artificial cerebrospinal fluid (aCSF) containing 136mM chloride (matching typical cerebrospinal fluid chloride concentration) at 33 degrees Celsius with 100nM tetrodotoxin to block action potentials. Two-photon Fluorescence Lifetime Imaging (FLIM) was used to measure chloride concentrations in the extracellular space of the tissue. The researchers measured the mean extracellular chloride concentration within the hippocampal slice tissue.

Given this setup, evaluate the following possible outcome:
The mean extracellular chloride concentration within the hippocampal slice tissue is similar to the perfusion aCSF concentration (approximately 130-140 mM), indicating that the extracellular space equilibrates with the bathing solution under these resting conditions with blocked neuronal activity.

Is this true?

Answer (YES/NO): NO